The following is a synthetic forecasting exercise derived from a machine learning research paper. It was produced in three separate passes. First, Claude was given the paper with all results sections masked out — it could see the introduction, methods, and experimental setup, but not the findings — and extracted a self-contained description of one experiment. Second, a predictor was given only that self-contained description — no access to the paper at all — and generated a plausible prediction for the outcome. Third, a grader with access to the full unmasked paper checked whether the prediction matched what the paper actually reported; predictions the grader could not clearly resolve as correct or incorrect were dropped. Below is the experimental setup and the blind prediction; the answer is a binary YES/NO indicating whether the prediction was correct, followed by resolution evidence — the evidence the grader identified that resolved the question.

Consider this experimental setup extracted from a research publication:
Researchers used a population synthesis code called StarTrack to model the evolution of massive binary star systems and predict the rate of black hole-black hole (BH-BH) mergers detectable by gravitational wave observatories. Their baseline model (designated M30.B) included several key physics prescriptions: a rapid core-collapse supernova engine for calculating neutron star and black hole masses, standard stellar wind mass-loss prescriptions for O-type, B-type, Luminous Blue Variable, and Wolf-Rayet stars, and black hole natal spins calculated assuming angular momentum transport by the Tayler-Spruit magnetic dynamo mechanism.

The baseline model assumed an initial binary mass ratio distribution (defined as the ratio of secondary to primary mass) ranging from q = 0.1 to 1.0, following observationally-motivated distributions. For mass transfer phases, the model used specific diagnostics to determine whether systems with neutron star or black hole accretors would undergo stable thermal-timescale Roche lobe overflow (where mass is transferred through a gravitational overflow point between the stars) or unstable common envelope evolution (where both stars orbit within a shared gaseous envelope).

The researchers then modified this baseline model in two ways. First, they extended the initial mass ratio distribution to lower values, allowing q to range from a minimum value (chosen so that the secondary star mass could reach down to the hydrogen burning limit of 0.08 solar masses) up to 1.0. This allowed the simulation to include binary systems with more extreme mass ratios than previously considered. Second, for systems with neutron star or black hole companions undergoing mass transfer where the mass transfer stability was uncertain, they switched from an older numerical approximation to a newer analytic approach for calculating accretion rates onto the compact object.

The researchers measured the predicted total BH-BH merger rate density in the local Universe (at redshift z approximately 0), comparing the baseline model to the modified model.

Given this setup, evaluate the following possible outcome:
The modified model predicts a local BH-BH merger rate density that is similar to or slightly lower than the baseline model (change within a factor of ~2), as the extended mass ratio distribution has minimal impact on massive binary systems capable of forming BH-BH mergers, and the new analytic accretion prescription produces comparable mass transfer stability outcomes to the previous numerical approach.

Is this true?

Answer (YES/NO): NO